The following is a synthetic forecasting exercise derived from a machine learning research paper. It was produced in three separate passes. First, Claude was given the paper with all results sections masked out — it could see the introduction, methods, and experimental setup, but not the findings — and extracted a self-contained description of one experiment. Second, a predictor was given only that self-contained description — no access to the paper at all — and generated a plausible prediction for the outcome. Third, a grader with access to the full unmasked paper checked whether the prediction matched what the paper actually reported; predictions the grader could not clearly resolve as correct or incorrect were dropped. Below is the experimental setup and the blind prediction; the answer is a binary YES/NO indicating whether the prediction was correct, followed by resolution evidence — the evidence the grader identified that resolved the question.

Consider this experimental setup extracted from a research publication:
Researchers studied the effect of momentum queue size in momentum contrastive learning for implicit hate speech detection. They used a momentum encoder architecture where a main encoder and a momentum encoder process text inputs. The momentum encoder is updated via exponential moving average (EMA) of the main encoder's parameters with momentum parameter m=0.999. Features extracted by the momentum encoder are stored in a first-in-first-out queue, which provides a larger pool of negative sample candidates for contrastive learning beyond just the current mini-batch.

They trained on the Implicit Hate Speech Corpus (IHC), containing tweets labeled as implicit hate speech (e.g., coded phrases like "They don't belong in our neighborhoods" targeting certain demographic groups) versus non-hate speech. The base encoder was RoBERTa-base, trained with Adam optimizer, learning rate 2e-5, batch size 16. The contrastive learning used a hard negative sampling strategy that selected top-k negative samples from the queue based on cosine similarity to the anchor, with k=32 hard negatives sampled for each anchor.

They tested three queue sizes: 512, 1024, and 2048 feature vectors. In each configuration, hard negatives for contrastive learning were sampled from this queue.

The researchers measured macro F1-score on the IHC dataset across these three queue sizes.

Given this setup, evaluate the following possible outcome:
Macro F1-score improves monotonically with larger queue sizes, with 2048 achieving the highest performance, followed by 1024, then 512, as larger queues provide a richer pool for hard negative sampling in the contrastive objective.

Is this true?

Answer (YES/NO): NO